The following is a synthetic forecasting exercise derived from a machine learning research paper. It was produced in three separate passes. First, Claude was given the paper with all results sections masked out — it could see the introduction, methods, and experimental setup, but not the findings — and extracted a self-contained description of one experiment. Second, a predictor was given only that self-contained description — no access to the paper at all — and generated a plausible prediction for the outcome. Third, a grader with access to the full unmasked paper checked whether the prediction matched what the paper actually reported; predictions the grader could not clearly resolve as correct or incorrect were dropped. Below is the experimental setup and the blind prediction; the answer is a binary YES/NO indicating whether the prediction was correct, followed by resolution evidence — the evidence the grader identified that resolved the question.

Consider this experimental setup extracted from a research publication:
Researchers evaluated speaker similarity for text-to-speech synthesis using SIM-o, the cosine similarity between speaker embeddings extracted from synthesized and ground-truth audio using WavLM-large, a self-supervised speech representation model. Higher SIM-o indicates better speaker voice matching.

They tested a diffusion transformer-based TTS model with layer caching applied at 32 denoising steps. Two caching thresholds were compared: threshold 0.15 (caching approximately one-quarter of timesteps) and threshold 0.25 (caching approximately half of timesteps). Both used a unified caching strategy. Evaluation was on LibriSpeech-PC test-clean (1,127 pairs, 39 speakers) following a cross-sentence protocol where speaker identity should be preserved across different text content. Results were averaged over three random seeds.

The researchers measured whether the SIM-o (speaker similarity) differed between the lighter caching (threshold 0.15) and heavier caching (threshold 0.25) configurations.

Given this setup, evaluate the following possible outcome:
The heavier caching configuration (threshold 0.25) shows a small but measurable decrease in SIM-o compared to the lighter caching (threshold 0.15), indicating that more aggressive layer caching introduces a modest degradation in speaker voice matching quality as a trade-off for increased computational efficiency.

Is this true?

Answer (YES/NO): NO